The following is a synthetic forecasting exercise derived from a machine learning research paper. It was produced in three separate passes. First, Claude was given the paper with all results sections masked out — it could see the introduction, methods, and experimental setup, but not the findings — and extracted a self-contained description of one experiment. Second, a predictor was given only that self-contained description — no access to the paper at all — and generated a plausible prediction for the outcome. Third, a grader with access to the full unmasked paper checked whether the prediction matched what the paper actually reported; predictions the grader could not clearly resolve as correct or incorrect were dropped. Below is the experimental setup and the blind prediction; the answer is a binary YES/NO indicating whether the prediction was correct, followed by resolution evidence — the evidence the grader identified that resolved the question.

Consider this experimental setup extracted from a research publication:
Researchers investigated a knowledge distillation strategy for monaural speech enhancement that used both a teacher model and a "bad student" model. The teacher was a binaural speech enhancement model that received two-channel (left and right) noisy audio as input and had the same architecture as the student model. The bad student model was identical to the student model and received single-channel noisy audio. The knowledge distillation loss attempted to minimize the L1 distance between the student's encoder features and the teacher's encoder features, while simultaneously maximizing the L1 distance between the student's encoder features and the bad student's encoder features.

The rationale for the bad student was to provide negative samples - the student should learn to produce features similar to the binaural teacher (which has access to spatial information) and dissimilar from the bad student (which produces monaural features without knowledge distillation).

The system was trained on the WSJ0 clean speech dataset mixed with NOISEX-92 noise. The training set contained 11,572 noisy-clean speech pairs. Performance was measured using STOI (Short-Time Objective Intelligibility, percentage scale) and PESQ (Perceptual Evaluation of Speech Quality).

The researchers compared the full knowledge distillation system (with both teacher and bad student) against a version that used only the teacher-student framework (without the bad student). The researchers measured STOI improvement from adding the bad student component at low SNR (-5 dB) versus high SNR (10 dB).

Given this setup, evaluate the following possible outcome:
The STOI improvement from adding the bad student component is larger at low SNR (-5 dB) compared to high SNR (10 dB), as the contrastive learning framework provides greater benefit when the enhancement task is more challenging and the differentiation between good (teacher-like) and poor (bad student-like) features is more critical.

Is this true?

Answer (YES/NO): YES